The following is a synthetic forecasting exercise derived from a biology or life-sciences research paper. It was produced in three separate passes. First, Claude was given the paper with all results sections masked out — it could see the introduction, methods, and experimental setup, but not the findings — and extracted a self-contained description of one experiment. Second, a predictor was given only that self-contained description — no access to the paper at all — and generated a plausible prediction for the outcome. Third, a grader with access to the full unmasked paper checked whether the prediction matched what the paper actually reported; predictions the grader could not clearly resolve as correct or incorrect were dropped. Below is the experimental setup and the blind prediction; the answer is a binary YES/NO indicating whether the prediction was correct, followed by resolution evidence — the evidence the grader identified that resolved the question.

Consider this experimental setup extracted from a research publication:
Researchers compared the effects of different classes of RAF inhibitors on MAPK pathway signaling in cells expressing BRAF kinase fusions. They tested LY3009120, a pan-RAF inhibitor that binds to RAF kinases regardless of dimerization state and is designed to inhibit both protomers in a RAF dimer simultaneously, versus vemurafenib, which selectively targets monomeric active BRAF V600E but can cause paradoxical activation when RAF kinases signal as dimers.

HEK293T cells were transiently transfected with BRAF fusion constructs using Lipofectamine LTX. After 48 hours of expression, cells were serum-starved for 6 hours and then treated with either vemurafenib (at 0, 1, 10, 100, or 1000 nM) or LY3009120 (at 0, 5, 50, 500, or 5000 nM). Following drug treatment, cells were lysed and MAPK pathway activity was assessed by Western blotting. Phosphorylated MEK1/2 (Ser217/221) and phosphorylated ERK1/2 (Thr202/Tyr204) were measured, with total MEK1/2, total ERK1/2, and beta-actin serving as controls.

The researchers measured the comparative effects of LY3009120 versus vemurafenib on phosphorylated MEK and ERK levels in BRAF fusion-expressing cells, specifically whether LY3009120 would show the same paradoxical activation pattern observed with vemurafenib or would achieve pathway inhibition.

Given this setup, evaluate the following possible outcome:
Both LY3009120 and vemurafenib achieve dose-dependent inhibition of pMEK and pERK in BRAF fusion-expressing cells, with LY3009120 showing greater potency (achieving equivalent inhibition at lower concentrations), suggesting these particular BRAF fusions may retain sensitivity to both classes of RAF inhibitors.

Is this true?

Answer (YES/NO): NO